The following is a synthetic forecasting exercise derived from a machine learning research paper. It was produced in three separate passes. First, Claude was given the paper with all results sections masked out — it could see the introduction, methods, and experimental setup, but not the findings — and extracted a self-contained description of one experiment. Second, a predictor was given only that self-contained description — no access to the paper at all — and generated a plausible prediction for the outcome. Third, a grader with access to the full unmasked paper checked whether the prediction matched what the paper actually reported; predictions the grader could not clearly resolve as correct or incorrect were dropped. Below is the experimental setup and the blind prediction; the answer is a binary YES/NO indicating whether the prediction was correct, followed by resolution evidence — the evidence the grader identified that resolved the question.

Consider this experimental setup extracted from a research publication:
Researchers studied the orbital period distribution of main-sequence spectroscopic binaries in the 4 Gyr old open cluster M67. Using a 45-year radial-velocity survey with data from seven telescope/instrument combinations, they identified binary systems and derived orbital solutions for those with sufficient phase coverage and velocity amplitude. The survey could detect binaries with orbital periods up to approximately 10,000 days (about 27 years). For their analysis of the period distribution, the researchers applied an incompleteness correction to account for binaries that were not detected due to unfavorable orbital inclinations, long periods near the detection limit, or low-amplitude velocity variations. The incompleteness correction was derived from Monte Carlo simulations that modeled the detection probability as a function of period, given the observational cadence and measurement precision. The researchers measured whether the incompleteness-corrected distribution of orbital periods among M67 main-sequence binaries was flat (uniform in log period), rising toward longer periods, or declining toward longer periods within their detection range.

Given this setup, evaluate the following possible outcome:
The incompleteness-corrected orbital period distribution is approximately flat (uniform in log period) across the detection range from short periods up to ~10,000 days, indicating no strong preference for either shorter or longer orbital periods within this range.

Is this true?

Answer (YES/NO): NO